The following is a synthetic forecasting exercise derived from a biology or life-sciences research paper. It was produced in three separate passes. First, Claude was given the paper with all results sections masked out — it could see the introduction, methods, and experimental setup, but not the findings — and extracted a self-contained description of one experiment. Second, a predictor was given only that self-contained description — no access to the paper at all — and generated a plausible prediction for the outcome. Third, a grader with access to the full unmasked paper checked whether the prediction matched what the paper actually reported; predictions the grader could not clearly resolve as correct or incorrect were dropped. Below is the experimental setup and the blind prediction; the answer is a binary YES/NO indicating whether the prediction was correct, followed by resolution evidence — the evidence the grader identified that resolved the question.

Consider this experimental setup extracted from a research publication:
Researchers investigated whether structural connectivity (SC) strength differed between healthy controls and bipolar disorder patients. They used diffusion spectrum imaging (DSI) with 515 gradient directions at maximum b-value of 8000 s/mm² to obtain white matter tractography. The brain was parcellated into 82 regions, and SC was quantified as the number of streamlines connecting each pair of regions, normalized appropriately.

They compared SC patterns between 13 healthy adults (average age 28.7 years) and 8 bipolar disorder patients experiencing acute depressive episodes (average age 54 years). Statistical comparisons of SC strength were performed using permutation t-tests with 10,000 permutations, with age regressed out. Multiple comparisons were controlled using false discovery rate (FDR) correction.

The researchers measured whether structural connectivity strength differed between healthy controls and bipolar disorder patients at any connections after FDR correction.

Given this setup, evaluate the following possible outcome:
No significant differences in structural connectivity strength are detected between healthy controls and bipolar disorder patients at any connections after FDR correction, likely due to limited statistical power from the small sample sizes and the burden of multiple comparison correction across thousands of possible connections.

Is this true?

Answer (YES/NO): YES